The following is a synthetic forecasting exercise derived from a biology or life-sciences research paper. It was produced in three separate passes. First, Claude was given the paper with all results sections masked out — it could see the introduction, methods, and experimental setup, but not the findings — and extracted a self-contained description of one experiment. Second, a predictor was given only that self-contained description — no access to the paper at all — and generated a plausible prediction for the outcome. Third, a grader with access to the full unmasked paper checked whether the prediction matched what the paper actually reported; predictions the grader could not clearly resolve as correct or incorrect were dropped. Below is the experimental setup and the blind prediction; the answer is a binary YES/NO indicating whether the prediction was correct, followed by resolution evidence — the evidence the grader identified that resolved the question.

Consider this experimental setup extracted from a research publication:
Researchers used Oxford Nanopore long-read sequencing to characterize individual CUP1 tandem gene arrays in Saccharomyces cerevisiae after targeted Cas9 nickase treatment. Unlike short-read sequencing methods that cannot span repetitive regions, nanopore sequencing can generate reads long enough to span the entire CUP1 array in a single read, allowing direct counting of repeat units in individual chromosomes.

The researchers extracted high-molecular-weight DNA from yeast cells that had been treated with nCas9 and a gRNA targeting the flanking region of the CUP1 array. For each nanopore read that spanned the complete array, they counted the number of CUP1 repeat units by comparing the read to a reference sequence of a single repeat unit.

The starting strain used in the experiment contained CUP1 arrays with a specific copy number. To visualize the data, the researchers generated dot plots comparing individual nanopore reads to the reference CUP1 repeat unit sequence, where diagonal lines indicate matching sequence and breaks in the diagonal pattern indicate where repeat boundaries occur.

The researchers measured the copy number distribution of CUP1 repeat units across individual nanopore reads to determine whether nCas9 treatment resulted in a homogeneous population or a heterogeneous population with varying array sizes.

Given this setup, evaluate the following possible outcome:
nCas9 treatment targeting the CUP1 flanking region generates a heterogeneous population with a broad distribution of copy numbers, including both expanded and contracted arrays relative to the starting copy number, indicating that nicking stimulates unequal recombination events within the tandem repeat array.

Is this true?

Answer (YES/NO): YES